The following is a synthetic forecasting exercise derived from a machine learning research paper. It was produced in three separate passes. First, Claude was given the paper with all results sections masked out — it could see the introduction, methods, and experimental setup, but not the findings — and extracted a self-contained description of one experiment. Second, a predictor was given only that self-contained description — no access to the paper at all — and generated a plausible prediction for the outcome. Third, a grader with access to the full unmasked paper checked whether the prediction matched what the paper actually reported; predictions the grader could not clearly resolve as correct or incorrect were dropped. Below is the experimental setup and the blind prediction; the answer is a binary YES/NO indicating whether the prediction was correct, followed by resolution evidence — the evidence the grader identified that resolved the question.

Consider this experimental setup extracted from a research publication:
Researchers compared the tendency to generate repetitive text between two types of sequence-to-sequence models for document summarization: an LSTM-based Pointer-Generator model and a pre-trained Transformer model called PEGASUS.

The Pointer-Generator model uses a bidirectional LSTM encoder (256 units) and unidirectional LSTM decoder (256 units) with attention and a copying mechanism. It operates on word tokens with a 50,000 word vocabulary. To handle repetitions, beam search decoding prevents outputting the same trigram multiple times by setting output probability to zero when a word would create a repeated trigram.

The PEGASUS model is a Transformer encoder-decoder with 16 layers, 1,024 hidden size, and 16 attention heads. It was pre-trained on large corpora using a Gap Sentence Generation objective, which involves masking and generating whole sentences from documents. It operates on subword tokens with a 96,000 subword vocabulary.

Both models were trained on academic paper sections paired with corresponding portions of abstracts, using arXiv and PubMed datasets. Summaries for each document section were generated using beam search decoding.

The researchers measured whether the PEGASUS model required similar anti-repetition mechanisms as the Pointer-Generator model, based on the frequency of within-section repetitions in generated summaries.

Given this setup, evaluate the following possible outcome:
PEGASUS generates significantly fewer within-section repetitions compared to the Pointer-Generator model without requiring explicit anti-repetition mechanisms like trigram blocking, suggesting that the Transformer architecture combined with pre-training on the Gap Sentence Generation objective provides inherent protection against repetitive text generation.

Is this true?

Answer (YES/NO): YES